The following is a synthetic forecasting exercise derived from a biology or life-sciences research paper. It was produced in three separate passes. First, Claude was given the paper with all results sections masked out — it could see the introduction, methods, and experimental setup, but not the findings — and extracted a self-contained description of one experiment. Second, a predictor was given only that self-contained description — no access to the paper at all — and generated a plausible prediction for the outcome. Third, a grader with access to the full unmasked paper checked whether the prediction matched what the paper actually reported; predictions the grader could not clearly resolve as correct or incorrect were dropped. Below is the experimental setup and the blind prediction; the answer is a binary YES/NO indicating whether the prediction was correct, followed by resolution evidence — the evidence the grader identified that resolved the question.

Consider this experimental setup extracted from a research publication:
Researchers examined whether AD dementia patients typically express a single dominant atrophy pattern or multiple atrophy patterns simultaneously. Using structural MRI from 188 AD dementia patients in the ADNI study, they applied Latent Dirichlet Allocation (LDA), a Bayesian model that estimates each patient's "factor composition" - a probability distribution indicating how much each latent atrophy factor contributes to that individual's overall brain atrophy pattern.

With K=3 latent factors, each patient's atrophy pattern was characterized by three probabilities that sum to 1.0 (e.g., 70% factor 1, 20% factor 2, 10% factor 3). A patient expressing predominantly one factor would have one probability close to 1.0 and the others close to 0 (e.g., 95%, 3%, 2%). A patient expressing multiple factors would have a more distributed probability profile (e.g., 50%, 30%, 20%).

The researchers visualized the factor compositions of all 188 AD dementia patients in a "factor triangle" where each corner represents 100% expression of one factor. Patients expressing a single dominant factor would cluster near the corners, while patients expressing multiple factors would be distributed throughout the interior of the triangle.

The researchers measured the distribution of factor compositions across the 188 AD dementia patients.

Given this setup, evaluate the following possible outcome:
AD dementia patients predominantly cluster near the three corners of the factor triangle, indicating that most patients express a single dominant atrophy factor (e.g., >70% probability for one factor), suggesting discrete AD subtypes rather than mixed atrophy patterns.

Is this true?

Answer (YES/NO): NO